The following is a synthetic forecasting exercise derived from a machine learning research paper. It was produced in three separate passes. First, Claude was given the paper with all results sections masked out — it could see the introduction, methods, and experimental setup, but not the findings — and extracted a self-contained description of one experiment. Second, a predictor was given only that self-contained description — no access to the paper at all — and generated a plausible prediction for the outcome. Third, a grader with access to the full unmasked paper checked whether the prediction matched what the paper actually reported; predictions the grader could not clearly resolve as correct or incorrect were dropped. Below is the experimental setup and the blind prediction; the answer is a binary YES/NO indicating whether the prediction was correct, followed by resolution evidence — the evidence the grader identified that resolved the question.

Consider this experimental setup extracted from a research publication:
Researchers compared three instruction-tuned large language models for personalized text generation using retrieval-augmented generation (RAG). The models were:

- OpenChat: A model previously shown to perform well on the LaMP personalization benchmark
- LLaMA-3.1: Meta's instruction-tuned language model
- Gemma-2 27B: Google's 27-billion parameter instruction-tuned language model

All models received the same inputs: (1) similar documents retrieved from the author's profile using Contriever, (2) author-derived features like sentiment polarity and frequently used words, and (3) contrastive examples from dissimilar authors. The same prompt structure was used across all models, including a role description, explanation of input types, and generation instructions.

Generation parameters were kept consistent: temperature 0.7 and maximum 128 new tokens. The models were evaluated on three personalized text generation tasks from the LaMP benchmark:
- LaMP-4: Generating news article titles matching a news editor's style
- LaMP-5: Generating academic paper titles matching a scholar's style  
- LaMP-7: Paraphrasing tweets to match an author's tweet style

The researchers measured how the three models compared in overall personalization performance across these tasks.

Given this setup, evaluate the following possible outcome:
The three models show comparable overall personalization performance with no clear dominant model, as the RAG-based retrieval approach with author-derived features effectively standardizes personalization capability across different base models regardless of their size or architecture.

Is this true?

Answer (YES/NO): NO